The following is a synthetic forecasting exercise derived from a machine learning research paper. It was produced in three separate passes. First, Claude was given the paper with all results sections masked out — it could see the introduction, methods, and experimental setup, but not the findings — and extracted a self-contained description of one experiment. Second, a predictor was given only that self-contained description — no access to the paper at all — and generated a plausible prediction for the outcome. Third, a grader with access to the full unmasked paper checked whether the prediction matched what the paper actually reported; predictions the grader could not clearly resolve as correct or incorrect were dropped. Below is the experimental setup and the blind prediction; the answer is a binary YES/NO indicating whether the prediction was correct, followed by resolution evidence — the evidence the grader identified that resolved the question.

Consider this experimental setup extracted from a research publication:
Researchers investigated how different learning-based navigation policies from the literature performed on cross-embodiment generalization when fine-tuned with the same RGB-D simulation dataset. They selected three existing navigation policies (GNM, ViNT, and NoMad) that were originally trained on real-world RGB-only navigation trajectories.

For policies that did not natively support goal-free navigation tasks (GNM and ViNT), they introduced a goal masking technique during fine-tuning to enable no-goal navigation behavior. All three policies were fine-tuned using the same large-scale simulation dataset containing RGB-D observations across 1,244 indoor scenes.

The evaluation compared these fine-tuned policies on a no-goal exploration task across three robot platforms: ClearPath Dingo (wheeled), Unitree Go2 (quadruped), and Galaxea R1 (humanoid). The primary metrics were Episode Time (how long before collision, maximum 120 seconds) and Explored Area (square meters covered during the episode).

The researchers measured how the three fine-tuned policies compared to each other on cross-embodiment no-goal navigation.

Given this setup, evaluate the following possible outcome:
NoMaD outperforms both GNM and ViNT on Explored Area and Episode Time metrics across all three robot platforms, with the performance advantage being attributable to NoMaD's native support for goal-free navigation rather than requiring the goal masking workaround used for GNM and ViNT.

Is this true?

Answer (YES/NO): NO